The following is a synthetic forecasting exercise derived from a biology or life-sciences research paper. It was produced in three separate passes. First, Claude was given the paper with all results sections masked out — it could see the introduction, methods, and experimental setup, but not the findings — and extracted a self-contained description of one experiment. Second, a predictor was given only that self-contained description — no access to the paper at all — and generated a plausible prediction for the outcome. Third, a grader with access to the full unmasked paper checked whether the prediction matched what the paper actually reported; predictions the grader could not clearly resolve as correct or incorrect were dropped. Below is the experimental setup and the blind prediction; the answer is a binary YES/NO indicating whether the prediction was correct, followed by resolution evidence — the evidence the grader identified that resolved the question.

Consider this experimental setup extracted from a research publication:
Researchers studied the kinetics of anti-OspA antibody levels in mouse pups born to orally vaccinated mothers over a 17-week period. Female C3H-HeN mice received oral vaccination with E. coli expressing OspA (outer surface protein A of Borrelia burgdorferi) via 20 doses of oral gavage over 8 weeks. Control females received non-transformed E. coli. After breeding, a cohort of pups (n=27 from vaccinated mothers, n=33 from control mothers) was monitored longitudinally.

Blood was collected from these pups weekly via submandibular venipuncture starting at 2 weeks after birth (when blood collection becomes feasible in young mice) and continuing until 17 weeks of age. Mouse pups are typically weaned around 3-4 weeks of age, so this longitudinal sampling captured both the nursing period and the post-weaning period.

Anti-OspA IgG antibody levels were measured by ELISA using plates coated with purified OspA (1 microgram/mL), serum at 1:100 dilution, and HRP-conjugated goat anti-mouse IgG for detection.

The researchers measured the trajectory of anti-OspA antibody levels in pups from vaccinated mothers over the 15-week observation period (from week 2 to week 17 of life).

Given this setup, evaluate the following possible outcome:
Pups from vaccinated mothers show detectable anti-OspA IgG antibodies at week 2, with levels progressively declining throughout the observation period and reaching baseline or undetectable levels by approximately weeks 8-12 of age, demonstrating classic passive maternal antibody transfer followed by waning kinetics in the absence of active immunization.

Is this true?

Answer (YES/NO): YES